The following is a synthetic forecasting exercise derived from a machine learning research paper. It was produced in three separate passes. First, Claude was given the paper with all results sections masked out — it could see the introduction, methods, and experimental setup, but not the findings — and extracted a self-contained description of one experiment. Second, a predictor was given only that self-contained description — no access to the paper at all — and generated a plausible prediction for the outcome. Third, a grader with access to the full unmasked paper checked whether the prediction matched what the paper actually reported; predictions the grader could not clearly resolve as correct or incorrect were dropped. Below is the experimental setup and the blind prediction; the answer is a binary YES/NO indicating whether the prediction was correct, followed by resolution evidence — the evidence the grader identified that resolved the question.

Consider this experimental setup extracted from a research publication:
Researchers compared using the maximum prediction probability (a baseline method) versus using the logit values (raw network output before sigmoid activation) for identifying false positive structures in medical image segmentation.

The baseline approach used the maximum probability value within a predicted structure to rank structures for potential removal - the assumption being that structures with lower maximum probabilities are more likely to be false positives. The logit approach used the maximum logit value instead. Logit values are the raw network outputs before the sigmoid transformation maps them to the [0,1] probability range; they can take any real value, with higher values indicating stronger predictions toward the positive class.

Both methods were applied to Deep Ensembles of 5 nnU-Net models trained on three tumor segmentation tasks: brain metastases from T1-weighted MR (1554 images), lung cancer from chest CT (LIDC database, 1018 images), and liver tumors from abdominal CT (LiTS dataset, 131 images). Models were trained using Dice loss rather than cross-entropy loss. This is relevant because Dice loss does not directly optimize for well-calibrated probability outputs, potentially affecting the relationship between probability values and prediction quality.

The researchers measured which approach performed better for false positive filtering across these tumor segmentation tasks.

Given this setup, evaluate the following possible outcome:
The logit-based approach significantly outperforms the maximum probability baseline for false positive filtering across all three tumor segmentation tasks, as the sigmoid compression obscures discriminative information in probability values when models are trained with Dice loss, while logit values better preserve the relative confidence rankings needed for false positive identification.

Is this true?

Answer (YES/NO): NO